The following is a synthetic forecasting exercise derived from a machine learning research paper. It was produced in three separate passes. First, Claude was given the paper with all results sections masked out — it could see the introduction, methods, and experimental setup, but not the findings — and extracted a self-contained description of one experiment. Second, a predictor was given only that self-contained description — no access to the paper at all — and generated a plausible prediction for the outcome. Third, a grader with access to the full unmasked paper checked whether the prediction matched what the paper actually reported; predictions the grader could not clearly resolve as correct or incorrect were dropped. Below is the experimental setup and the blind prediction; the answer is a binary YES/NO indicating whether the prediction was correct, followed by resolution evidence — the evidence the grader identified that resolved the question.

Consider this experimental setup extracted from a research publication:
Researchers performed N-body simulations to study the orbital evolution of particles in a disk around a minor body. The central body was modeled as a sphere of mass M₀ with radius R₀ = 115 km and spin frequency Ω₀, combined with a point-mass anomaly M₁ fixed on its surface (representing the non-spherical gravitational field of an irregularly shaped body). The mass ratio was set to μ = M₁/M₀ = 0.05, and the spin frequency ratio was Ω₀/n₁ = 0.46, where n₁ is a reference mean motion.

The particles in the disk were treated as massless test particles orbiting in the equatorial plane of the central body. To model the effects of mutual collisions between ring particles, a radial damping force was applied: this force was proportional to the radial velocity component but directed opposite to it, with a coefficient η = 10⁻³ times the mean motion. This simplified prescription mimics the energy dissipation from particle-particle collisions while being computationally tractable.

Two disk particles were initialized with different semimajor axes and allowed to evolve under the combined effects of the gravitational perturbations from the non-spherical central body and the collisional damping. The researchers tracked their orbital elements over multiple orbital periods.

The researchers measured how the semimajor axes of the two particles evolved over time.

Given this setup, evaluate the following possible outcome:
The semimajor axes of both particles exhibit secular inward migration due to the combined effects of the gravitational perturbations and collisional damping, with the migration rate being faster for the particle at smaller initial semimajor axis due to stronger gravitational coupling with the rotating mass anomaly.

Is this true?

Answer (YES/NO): NO